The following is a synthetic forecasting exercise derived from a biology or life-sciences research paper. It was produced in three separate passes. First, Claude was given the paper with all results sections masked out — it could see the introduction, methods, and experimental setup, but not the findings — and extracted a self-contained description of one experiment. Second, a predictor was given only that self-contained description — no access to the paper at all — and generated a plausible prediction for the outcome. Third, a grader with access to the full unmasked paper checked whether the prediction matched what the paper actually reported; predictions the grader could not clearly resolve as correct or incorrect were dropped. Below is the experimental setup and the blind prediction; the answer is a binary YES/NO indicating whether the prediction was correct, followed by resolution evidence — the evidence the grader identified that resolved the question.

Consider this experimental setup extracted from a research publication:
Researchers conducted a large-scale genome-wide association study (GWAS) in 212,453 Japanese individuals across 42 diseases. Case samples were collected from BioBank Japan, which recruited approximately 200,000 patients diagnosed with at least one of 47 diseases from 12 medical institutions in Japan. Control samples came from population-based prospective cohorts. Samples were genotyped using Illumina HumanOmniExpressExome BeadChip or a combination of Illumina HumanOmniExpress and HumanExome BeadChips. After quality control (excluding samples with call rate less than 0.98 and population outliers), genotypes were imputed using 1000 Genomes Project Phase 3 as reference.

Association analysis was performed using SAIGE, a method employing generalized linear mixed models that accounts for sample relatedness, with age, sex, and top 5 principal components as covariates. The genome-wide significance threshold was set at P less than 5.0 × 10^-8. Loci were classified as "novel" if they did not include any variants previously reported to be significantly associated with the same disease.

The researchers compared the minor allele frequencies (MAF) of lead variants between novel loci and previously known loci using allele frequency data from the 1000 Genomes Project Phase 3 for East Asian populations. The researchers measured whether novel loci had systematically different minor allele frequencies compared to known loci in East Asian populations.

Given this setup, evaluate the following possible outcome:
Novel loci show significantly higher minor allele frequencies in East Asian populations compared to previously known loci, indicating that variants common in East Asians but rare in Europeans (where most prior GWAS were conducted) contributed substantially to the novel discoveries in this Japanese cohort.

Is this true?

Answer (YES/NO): NO